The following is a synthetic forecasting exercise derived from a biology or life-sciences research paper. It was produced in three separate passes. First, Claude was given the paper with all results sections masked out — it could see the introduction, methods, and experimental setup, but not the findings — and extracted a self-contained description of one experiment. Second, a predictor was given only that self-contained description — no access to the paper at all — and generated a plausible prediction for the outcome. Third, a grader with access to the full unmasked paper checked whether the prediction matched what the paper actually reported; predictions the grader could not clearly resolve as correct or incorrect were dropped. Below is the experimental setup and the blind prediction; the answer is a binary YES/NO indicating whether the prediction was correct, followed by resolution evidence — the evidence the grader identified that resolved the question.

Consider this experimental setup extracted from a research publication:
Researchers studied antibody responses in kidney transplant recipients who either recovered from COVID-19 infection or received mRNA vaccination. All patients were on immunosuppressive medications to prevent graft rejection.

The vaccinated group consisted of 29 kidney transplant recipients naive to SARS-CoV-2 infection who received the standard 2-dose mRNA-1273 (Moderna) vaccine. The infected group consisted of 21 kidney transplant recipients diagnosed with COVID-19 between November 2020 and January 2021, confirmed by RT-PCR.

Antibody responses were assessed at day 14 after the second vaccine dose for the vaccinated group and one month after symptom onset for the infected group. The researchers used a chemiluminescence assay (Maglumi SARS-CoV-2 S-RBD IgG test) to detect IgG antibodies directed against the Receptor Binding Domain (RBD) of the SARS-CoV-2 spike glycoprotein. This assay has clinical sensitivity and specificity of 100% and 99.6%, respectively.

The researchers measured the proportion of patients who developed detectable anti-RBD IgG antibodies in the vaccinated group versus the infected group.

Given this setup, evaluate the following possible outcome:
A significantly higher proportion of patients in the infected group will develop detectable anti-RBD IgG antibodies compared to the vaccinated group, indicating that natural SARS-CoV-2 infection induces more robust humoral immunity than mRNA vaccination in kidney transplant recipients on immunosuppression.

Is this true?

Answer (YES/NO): YES